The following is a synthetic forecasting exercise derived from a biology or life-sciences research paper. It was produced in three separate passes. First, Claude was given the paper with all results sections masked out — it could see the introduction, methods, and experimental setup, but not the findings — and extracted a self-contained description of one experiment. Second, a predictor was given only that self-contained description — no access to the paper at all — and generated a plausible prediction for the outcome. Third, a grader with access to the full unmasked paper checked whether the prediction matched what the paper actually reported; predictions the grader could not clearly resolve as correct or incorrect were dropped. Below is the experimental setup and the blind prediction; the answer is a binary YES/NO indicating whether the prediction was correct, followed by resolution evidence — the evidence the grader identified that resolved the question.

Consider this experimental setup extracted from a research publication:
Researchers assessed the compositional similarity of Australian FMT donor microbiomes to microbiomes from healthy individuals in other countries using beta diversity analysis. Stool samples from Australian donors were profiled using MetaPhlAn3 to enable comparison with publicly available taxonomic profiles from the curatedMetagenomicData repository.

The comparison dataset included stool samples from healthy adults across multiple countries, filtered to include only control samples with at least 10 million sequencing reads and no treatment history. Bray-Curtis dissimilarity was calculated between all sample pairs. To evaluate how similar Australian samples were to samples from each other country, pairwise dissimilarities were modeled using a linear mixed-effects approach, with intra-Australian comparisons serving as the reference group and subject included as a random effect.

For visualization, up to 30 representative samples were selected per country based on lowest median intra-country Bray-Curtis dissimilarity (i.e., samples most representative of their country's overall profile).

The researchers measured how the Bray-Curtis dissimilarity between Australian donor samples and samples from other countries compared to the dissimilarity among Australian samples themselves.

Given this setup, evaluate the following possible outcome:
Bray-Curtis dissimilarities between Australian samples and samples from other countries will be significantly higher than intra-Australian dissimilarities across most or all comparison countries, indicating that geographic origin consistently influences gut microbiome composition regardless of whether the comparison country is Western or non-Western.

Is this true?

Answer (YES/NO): YES